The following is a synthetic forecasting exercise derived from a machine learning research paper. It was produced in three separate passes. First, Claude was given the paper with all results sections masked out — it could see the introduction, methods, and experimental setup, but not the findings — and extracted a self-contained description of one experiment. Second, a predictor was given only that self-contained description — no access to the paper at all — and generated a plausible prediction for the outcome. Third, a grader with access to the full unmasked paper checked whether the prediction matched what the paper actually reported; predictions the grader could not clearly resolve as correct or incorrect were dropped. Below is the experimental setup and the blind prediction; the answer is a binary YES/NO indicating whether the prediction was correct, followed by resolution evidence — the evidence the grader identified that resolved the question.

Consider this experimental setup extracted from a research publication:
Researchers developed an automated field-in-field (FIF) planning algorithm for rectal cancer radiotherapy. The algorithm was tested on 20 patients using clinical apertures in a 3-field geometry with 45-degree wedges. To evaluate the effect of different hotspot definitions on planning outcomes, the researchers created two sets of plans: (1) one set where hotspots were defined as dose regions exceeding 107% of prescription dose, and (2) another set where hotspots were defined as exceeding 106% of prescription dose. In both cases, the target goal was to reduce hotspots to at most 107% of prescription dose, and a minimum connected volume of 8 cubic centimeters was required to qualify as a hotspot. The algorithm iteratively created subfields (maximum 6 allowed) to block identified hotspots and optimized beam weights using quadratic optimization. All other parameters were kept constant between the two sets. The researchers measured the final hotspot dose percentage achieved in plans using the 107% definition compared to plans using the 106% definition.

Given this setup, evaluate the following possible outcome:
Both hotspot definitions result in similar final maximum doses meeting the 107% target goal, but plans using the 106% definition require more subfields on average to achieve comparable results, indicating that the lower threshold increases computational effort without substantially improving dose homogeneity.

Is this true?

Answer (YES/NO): NO